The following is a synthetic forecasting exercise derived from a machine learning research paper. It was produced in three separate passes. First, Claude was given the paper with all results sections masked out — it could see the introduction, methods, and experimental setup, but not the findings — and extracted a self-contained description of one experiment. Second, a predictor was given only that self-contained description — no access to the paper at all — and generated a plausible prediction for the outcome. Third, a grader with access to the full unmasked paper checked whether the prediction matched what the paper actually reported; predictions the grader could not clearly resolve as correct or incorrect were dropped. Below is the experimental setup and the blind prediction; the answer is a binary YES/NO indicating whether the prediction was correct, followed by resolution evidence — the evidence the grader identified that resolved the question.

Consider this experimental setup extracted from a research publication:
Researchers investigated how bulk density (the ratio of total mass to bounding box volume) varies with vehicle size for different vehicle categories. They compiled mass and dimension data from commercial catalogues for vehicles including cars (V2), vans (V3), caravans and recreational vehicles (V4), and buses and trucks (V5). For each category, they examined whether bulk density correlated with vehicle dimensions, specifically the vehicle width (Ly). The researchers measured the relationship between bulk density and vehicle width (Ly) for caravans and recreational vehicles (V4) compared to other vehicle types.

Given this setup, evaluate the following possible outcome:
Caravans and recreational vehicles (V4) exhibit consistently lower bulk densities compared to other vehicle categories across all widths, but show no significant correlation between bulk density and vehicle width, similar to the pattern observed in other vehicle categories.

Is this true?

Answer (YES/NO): NO